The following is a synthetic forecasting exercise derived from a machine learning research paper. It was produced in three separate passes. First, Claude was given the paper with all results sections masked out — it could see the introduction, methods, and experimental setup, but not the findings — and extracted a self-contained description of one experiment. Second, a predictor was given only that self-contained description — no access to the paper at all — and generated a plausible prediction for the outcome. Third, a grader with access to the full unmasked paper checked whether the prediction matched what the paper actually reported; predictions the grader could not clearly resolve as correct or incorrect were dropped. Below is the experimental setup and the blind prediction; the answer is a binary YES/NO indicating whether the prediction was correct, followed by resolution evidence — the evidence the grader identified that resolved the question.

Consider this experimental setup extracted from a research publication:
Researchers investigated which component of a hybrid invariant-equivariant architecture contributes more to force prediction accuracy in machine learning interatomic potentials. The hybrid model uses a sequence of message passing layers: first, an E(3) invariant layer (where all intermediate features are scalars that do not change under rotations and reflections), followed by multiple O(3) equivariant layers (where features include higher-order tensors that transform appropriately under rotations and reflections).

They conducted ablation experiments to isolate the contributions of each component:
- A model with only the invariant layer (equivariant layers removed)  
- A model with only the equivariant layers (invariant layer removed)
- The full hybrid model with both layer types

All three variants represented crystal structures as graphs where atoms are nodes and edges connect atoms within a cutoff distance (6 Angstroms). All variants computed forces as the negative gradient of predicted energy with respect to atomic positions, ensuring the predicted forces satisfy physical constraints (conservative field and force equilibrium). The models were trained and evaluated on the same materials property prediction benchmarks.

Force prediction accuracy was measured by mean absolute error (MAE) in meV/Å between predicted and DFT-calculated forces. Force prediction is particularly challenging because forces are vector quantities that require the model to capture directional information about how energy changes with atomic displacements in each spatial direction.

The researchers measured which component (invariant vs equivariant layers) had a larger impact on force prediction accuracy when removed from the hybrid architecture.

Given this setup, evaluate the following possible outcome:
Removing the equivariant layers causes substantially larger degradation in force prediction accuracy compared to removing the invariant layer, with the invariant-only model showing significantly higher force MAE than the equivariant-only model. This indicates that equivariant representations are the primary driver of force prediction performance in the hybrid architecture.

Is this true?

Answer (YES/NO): YES